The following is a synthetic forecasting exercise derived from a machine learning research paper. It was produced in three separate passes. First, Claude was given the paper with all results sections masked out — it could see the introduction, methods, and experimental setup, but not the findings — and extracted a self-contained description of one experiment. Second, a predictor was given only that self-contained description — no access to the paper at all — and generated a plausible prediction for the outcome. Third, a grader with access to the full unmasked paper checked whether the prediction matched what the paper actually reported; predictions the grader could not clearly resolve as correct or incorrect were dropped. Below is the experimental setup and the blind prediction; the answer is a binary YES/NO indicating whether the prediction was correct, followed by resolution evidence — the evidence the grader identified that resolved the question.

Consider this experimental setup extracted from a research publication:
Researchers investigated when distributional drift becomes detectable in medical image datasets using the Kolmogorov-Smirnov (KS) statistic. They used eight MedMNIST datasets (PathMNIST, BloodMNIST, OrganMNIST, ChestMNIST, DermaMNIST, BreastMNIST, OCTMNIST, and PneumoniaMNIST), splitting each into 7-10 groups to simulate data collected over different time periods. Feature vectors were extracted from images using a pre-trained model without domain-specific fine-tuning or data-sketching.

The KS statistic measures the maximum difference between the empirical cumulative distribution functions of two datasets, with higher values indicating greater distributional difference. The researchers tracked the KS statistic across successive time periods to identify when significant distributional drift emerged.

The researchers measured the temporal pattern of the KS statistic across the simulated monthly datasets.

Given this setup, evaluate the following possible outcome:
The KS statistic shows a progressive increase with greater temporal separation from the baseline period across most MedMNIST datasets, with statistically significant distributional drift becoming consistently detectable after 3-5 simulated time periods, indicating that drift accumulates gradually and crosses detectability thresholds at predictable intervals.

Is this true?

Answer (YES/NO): NO